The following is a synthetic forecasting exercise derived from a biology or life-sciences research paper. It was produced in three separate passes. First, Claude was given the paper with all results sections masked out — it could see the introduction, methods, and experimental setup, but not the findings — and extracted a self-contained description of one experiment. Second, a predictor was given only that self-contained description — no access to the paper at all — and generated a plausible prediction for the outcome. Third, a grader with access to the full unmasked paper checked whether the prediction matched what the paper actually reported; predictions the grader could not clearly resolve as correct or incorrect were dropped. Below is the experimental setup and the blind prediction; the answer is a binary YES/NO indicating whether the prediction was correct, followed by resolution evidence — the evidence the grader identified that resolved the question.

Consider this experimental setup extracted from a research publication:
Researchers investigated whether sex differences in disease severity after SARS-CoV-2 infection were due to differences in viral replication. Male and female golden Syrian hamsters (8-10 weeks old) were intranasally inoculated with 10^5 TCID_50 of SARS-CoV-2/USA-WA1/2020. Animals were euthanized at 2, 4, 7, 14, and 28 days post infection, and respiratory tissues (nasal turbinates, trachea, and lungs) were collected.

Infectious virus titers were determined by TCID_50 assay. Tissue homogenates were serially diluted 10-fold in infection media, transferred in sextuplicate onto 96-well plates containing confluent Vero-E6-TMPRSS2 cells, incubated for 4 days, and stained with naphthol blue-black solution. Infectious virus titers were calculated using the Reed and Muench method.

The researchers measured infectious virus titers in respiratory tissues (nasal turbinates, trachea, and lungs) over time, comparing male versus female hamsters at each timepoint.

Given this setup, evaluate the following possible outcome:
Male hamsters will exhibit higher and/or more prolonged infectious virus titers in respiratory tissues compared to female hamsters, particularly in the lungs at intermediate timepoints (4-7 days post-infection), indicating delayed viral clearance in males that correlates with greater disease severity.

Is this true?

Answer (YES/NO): NO